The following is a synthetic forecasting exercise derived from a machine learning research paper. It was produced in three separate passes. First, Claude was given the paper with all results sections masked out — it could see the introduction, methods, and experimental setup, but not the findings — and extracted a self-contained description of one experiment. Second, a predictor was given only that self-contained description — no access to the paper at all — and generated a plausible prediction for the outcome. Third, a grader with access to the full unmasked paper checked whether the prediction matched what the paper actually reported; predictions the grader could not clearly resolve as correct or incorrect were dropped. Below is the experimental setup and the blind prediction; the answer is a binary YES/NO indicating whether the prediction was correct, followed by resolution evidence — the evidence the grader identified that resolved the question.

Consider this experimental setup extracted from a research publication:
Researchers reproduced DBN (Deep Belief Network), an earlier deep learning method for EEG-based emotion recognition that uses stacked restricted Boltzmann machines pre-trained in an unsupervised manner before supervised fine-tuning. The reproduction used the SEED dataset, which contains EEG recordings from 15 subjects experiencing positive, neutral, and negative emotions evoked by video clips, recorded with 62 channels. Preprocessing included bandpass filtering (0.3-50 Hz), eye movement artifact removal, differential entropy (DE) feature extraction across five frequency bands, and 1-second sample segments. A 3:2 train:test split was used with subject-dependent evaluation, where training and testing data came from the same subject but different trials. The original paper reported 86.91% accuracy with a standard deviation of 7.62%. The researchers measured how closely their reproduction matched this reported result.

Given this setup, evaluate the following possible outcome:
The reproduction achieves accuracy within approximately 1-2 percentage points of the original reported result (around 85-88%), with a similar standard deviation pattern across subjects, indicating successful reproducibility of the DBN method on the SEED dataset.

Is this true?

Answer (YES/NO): NO